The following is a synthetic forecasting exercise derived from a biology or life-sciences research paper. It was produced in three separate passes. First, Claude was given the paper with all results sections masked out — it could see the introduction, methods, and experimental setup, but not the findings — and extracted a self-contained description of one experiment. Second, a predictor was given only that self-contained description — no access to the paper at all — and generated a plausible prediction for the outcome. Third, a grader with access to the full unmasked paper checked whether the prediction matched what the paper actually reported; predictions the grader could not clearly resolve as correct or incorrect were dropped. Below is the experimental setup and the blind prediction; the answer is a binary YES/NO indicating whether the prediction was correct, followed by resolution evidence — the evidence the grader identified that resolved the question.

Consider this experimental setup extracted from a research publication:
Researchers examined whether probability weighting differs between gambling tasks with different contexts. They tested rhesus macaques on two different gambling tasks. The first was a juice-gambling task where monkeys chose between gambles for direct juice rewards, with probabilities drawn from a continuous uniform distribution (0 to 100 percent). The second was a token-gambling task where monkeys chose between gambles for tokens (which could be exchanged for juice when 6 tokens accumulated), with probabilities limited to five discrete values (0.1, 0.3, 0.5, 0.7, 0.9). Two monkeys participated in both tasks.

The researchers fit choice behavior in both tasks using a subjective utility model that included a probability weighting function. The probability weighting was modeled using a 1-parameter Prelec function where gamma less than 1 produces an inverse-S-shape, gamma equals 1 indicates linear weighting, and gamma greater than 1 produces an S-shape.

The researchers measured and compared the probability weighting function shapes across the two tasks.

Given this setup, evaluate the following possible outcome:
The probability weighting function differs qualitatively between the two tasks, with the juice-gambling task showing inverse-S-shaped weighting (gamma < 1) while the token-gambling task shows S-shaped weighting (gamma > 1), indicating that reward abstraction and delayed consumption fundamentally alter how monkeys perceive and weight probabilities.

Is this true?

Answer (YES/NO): NO